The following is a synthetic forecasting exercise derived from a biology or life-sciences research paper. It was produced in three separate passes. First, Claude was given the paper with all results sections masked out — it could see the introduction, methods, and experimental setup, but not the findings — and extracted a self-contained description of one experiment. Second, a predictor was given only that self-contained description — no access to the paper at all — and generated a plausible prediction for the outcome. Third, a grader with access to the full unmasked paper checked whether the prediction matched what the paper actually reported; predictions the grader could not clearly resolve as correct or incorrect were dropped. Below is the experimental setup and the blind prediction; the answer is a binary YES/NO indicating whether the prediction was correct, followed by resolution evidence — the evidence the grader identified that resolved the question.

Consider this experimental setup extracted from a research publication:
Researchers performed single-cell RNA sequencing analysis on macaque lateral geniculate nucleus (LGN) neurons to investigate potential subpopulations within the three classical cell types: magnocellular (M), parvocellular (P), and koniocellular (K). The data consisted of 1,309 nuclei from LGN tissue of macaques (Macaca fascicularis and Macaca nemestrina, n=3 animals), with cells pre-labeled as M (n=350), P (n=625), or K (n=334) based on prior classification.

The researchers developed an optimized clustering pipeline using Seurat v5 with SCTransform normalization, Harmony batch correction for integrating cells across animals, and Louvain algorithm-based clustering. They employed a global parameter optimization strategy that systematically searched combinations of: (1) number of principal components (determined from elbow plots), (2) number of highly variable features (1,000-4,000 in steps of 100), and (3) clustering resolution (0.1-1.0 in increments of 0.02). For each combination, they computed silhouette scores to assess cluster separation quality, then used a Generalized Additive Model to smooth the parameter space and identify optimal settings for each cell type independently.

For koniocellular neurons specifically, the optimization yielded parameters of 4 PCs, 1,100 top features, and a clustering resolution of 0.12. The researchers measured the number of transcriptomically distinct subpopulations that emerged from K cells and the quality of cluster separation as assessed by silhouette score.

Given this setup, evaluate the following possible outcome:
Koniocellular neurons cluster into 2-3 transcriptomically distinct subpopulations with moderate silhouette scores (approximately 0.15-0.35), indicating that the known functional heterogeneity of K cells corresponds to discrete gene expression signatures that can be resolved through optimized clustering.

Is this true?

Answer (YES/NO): NO